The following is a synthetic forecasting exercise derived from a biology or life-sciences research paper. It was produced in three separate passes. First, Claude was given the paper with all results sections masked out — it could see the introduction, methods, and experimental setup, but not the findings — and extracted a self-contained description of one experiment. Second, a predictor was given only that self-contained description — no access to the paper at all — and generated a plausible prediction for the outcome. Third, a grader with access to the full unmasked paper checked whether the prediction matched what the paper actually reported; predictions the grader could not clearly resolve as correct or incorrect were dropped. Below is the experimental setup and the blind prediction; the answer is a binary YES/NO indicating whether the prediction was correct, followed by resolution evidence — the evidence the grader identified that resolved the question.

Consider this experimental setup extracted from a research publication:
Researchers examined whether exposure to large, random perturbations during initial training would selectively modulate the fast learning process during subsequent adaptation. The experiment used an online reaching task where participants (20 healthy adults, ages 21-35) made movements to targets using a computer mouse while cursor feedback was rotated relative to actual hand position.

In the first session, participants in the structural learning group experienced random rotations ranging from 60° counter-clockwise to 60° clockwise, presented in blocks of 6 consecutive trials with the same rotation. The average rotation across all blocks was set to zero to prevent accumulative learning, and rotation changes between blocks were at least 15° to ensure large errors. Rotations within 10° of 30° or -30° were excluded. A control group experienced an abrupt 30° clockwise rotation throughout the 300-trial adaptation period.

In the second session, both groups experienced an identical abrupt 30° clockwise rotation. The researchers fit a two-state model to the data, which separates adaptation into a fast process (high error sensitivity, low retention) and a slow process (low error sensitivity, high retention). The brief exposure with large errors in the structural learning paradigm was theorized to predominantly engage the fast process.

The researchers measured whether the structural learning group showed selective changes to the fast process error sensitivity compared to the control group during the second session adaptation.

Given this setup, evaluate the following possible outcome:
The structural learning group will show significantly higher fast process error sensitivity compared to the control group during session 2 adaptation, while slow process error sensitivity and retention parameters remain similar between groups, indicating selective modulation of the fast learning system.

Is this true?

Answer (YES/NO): NO